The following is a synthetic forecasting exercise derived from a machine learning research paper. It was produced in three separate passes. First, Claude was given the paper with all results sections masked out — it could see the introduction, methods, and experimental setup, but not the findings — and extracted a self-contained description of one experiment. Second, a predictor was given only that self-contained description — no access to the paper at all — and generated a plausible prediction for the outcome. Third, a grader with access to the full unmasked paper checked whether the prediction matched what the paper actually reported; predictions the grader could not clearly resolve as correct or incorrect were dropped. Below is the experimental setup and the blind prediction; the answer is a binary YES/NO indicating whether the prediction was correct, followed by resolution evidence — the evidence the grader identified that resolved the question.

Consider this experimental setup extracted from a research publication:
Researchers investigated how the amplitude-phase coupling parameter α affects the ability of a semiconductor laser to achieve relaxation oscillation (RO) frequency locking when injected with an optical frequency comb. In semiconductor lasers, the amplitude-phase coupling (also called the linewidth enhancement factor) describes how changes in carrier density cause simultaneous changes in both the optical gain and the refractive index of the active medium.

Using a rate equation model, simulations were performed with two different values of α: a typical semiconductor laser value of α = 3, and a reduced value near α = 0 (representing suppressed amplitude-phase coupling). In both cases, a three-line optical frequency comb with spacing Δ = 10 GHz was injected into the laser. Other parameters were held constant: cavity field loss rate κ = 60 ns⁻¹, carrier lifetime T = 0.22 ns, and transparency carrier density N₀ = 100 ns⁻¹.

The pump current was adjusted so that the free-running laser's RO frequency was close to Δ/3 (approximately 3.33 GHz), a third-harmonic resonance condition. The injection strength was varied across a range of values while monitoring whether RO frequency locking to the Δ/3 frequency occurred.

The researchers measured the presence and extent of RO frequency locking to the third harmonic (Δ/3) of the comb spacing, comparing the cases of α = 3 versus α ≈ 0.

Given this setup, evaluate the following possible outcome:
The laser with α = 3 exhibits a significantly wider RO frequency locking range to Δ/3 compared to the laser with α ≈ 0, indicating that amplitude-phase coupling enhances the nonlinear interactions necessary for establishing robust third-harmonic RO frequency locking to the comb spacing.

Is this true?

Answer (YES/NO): YES